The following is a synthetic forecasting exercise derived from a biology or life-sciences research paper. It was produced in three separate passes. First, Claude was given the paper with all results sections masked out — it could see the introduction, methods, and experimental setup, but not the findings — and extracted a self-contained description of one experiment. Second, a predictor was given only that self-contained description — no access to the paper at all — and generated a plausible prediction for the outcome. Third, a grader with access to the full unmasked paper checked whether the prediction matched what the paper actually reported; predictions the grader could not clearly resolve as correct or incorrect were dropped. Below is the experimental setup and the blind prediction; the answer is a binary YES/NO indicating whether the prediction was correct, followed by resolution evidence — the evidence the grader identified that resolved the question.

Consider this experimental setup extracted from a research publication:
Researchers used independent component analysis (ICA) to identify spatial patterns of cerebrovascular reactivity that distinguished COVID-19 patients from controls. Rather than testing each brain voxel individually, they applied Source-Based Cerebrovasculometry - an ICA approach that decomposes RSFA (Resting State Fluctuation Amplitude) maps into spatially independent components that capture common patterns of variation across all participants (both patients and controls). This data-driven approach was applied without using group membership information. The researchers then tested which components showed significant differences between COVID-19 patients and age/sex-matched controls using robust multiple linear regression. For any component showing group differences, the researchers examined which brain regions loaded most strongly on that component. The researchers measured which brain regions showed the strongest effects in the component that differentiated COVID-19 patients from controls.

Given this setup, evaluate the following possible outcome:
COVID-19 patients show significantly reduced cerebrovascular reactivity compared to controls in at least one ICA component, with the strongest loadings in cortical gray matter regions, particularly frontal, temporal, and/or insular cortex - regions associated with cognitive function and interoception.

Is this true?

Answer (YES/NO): YES